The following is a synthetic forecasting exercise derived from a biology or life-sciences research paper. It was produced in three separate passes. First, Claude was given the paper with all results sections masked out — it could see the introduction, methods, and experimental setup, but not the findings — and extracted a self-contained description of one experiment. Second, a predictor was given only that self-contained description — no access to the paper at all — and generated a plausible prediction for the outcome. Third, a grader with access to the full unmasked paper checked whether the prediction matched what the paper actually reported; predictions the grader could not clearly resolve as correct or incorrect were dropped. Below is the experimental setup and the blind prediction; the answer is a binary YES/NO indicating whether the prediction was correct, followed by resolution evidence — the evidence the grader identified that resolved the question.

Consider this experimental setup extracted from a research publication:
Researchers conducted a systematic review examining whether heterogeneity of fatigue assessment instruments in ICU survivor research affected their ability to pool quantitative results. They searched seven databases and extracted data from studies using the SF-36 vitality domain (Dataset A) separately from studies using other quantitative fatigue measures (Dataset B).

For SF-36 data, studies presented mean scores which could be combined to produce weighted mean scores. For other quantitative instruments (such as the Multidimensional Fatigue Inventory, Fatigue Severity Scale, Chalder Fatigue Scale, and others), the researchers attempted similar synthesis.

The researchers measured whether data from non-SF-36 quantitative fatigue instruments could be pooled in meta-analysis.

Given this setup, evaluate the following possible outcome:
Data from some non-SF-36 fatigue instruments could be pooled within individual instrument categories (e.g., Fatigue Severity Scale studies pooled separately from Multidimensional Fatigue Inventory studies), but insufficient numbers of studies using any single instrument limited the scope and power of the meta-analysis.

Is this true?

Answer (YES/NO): NO